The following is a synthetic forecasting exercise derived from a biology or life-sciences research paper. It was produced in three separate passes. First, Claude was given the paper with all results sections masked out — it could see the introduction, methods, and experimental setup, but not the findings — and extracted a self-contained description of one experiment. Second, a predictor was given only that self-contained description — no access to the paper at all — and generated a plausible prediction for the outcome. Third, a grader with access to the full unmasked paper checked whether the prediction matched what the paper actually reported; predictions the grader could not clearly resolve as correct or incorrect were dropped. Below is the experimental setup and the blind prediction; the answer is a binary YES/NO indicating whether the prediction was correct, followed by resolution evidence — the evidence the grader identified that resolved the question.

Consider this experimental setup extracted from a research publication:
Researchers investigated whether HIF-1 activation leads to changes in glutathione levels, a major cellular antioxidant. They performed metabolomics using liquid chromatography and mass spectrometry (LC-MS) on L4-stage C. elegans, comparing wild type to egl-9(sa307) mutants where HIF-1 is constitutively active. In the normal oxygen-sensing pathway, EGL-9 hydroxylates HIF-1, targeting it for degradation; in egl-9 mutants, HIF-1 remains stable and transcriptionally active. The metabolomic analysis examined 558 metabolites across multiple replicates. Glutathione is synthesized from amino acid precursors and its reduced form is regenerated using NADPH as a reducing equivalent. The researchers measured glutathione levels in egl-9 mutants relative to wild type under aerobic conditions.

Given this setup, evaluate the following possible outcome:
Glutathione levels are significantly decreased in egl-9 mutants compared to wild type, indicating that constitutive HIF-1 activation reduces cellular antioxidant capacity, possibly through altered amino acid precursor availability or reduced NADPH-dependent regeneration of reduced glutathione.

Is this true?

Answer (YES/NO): NO